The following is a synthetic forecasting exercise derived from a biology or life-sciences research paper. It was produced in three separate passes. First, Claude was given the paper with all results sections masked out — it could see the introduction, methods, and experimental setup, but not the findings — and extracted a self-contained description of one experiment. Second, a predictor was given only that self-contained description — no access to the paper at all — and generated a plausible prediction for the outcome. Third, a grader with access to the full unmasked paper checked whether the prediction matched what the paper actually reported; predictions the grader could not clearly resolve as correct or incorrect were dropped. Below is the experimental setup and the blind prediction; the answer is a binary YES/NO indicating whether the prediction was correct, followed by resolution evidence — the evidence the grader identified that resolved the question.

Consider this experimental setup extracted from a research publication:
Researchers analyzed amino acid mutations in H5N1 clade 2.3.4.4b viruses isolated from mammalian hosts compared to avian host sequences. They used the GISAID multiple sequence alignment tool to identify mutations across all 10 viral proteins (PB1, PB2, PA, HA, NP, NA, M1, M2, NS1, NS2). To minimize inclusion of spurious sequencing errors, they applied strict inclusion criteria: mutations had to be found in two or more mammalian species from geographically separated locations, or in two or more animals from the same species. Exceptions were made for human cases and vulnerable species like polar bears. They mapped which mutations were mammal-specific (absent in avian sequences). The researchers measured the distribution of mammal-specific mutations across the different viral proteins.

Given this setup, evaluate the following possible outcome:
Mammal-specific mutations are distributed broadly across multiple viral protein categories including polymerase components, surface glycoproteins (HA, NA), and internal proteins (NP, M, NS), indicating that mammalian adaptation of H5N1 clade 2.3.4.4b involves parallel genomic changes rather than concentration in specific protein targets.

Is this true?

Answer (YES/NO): NO